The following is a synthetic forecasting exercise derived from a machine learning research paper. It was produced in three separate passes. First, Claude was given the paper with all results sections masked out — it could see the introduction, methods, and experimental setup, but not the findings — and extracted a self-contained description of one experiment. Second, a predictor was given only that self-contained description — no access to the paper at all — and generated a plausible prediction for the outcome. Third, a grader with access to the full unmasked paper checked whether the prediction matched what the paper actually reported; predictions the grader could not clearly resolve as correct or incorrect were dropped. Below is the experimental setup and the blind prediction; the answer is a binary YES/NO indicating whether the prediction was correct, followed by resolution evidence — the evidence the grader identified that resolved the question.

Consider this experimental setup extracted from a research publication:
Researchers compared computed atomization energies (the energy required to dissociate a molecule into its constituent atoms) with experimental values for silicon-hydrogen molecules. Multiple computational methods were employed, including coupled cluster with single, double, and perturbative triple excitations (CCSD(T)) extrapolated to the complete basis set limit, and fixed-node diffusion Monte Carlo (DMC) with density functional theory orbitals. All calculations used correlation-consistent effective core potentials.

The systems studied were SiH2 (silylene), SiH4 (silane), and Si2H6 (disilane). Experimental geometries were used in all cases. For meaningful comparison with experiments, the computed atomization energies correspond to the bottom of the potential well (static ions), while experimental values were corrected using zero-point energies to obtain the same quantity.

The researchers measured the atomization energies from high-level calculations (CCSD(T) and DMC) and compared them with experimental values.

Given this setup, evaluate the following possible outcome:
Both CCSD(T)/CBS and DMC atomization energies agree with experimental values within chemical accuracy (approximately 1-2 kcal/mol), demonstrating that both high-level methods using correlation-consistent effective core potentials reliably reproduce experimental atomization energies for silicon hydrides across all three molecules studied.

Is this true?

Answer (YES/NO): NO